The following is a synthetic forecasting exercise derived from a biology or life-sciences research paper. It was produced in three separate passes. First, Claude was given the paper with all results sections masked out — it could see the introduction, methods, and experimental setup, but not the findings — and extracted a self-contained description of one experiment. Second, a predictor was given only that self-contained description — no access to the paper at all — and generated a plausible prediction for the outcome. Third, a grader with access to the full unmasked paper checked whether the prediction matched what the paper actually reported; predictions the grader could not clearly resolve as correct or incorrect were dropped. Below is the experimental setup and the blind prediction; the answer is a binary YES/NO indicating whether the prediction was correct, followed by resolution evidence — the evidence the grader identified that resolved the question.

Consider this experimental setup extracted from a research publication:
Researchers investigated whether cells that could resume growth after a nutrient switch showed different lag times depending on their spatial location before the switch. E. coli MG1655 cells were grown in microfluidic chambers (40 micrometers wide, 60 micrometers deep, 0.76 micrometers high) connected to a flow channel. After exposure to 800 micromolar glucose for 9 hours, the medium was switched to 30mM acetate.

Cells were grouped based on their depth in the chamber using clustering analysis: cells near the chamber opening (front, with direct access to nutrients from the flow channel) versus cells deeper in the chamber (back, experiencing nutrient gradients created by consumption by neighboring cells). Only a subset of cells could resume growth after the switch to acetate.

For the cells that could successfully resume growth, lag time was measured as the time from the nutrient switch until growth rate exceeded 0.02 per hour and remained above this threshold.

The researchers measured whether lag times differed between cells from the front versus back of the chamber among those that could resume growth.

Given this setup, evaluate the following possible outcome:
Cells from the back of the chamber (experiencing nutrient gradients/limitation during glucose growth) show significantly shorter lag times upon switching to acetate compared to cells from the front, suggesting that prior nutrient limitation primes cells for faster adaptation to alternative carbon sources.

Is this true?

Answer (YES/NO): NO